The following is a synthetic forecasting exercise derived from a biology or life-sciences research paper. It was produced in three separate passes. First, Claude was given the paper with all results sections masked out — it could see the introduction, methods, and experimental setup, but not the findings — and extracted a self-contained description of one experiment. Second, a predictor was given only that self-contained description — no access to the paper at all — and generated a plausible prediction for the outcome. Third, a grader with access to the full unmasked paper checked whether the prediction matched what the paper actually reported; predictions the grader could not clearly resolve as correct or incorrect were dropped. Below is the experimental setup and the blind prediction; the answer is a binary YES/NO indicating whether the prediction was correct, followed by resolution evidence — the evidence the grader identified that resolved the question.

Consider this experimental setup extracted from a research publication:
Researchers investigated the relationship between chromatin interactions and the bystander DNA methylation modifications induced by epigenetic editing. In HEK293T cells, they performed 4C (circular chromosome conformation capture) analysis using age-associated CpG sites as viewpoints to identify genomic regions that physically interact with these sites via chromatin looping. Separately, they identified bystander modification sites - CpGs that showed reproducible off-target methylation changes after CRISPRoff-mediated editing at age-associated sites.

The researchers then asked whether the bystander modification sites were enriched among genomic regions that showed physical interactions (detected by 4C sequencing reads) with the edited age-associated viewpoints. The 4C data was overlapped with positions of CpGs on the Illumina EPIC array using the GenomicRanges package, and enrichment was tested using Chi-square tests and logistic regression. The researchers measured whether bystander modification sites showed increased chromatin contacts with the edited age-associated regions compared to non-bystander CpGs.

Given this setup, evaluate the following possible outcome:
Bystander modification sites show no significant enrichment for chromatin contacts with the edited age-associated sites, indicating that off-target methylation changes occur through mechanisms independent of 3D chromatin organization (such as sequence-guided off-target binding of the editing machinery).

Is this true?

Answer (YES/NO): NO